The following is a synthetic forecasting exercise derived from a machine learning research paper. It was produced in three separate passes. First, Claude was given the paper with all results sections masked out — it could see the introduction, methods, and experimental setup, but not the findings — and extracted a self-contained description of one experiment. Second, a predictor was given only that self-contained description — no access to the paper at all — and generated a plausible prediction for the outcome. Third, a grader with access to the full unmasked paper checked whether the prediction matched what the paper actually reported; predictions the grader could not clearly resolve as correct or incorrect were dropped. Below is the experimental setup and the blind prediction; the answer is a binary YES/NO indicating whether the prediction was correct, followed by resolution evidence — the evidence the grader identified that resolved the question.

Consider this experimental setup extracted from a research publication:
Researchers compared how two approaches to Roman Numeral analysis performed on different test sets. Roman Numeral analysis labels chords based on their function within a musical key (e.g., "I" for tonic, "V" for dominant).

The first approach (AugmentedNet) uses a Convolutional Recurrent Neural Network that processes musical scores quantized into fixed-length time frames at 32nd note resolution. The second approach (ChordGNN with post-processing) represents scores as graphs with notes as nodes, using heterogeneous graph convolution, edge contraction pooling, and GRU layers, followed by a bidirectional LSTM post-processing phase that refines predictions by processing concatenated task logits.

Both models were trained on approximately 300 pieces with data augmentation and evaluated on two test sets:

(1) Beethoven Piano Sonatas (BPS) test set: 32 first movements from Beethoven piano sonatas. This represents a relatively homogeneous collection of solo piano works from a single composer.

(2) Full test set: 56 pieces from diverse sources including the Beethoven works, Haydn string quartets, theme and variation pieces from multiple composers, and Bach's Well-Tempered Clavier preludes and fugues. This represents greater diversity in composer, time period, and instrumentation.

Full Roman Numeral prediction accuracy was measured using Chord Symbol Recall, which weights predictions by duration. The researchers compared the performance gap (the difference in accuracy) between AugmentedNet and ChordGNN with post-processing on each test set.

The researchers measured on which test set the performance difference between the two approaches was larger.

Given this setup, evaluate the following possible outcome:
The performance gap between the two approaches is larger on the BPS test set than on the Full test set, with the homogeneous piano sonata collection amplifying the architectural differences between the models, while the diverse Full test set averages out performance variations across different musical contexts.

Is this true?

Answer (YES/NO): NO